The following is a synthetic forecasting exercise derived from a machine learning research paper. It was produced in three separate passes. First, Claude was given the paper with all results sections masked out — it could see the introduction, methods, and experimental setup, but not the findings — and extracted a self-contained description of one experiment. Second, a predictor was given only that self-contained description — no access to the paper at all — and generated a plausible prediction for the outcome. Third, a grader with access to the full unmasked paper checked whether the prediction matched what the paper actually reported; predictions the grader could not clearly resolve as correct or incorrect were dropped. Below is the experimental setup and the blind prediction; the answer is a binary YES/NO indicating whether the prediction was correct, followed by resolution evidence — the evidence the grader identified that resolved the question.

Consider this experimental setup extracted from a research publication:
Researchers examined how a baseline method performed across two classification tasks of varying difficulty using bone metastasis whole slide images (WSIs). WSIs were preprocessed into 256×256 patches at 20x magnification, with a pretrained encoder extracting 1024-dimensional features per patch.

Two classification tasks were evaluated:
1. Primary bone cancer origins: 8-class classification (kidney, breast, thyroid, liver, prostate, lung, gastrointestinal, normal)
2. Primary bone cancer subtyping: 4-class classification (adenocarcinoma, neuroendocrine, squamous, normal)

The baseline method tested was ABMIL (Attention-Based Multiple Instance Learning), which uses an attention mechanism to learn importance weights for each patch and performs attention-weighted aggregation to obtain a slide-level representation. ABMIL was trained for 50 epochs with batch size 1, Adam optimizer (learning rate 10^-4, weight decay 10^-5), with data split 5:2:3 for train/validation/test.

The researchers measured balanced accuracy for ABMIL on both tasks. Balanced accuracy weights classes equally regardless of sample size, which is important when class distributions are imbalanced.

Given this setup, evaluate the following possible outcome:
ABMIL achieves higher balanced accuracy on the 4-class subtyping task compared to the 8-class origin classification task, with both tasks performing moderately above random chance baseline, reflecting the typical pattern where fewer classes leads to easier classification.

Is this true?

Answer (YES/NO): YES